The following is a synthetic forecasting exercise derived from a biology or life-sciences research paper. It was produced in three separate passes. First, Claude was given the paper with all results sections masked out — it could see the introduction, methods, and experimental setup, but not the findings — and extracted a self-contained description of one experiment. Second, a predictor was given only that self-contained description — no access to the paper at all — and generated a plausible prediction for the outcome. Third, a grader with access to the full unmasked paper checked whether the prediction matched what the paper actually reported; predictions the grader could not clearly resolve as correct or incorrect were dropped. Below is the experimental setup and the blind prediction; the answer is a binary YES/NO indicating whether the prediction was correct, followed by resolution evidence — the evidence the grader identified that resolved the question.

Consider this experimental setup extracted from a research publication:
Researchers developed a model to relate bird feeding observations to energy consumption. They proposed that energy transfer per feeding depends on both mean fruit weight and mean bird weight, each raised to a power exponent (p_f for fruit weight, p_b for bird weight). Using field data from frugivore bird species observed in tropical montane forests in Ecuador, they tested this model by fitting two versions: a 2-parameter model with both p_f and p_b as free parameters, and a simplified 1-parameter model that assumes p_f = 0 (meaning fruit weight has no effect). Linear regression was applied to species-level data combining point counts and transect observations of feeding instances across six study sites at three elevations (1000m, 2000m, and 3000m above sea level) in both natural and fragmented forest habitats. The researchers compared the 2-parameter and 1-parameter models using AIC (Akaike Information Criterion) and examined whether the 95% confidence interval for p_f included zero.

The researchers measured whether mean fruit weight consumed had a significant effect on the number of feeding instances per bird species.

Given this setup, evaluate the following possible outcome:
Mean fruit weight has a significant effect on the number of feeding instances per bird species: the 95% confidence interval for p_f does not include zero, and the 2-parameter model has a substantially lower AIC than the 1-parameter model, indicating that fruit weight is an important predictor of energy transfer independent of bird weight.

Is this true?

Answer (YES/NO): NO